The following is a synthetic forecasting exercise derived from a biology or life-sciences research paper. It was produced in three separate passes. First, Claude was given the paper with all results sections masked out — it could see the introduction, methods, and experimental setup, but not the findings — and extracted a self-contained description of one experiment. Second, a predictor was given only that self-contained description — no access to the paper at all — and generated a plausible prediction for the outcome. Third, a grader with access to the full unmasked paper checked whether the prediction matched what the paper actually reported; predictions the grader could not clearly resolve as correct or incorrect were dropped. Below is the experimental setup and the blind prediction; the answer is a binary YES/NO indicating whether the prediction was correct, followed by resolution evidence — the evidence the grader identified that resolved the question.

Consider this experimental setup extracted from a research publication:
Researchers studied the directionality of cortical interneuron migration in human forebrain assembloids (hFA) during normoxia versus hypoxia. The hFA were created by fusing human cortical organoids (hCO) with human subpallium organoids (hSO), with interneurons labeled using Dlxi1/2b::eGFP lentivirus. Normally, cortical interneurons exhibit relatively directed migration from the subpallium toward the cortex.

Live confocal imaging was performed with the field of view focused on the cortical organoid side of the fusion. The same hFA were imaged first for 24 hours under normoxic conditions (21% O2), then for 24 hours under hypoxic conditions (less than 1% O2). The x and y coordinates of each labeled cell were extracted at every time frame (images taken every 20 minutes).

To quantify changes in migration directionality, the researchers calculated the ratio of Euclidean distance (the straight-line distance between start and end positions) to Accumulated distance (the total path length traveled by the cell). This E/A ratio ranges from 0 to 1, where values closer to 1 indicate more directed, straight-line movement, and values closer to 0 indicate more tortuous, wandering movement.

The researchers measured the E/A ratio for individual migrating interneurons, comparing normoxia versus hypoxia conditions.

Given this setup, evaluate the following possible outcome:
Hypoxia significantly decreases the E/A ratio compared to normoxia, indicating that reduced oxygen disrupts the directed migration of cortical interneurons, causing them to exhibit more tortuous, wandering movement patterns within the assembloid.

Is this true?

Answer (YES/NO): NO